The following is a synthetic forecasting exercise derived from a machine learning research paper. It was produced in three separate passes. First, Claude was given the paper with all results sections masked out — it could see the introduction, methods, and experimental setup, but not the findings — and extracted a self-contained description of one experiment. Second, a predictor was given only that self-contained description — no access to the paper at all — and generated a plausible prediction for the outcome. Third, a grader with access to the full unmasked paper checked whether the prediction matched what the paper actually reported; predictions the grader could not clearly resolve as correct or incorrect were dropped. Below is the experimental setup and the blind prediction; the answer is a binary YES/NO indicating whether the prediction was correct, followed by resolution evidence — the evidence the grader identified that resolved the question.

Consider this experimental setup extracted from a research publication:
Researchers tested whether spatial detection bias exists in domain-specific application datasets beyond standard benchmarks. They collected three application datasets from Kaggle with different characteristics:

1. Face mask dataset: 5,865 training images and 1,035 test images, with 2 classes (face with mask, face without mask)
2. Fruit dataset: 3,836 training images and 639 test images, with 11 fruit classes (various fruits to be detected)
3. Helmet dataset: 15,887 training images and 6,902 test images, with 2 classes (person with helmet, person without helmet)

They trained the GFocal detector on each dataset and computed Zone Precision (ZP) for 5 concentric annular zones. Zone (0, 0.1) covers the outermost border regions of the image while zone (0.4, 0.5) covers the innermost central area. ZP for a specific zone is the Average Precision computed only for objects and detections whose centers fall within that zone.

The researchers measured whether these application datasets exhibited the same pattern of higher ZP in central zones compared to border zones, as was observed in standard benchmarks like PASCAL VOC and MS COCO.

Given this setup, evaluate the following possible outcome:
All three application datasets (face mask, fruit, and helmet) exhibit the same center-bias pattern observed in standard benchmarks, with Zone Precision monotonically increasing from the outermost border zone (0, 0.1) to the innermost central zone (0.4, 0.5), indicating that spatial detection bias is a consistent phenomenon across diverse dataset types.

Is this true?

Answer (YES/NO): NO